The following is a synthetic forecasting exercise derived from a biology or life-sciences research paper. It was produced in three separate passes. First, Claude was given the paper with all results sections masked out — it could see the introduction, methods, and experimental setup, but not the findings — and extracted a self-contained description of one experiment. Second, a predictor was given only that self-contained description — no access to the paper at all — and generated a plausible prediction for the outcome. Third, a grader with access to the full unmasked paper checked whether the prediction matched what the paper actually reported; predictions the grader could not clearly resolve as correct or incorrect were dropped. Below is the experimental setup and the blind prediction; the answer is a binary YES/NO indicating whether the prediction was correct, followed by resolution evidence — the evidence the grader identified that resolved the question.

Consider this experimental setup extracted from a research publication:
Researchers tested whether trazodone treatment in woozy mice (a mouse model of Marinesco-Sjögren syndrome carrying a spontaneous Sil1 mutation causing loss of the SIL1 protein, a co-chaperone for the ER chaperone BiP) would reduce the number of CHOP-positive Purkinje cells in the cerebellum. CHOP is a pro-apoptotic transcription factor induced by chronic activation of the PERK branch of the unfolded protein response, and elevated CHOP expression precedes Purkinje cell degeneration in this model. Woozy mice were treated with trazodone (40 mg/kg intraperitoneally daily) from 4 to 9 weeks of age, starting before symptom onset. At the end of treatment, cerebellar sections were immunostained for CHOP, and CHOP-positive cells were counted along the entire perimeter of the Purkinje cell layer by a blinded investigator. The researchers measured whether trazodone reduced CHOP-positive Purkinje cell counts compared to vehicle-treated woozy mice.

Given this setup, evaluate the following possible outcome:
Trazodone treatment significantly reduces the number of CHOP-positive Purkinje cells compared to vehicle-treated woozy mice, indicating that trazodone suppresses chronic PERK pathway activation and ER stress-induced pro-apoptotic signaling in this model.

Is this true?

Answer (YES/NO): NO